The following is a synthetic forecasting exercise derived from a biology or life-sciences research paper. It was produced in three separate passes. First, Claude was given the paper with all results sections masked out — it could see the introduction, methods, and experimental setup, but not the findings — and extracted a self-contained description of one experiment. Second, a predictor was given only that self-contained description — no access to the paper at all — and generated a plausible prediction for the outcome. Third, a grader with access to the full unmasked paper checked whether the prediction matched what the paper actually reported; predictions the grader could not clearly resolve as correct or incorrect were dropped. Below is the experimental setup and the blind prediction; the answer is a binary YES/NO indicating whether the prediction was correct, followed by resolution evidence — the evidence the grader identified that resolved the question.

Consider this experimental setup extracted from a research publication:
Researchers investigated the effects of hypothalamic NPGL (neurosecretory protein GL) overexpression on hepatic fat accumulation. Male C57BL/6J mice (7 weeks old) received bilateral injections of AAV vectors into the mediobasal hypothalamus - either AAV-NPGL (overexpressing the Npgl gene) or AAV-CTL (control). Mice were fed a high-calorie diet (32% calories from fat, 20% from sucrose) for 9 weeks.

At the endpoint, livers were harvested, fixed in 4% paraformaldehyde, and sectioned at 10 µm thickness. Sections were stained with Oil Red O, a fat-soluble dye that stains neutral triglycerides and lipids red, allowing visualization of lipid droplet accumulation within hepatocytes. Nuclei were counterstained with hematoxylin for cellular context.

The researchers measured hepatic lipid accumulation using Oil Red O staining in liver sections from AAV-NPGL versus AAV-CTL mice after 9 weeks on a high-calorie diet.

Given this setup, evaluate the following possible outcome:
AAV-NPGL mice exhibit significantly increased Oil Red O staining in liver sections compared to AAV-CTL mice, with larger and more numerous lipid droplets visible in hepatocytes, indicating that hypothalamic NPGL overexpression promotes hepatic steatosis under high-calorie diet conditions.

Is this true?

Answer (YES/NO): YES